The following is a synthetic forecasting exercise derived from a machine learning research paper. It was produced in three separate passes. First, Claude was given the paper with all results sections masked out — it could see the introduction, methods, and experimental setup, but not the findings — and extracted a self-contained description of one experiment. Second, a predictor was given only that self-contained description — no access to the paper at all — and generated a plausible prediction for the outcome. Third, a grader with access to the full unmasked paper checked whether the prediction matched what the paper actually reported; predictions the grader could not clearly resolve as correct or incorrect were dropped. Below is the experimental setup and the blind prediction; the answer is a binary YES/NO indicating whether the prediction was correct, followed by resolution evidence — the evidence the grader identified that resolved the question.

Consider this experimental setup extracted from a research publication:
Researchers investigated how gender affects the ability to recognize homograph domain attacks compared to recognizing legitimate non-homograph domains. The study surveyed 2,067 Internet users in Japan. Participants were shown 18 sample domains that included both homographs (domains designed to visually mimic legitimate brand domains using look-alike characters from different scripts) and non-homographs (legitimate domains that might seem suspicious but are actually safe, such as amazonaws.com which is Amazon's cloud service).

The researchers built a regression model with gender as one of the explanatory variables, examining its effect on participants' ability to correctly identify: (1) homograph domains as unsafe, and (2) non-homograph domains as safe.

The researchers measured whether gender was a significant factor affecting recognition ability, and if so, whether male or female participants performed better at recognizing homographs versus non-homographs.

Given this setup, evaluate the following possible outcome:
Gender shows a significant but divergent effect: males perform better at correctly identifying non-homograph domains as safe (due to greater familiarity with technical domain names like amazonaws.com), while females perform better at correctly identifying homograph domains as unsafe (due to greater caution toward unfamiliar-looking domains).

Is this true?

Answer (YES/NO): YES